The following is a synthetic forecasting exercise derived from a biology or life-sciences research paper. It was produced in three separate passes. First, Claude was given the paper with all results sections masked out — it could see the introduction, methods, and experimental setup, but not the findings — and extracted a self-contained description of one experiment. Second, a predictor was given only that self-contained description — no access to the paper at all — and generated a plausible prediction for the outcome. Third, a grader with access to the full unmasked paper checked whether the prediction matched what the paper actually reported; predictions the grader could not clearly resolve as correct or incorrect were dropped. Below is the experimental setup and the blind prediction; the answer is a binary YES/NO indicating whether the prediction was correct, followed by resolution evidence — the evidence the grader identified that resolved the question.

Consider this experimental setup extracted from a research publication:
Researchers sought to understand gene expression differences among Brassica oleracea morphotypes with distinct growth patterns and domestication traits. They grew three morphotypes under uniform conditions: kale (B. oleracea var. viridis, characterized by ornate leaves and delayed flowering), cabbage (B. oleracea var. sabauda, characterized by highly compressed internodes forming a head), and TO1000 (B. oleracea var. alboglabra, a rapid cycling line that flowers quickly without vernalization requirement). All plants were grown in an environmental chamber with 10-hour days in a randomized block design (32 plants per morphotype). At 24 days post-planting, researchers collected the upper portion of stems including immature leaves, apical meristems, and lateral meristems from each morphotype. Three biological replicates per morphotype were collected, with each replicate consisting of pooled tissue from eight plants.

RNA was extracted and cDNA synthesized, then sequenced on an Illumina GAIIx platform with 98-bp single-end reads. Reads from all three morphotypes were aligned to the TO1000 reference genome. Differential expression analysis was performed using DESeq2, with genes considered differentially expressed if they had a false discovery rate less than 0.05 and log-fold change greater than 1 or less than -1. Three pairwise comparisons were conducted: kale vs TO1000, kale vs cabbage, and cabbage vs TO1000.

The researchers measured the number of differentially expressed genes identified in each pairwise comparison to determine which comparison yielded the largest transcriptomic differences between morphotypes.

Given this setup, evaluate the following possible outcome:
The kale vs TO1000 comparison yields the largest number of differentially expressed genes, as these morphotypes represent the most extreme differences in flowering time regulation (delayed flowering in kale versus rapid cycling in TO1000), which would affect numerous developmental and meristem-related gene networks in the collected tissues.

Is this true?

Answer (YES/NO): YES